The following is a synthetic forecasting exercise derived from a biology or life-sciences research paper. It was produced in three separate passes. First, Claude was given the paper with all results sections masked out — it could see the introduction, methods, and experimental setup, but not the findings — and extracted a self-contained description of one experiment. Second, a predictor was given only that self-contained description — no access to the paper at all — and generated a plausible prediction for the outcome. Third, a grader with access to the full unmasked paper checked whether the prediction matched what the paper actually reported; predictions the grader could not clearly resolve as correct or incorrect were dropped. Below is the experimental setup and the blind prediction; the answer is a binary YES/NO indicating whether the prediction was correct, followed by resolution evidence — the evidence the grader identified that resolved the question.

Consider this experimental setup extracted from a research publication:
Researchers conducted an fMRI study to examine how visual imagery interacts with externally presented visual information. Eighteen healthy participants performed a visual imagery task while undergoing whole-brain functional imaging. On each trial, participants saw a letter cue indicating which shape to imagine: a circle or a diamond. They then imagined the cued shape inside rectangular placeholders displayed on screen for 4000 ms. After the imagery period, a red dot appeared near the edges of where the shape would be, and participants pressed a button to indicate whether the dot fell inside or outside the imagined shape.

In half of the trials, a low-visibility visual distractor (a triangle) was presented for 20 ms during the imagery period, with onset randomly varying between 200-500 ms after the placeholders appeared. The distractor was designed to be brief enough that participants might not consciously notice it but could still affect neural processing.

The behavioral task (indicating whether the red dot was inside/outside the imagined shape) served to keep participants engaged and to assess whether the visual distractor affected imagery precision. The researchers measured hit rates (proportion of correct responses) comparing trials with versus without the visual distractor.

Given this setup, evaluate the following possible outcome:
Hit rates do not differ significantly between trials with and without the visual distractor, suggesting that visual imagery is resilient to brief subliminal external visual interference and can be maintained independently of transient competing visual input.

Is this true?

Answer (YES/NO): NO